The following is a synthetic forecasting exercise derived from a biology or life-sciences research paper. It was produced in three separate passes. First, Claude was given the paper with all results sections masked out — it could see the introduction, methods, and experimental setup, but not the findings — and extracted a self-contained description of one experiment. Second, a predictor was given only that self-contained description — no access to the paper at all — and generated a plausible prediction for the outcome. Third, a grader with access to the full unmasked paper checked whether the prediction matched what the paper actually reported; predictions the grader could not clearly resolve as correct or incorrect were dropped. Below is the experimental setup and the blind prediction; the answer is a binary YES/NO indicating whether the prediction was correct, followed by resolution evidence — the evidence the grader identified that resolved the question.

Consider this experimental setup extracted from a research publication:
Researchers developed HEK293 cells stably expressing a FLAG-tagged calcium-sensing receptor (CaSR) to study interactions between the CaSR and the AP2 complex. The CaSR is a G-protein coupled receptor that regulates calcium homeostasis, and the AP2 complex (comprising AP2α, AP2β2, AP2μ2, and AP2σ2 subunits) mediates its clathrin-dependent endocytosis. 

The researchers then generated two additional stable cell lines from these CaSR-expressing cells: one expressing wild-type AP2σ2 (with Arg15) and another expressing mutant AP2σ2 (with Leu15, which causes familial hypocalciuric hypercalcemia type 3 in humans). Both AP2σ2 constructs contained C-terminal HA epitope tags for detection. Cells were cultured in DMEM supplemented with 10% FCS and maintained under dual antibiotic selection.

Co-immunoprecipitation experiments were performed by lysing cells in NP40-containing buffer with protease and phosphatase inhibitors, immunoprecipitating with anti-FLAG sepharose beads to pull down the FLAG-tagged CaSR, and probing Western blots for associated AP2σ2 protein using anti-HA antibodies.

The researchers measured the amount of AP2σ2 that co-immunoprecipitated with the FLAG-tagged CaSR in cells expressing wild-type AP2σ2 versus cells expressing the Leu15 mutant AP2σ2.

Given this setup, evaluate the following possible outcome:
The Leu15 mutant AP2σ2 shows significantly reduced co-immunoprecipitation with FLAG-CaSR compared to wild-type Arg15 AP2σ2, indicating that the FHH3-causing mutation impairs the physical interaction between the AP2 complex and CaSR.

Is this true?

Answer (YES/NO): YES